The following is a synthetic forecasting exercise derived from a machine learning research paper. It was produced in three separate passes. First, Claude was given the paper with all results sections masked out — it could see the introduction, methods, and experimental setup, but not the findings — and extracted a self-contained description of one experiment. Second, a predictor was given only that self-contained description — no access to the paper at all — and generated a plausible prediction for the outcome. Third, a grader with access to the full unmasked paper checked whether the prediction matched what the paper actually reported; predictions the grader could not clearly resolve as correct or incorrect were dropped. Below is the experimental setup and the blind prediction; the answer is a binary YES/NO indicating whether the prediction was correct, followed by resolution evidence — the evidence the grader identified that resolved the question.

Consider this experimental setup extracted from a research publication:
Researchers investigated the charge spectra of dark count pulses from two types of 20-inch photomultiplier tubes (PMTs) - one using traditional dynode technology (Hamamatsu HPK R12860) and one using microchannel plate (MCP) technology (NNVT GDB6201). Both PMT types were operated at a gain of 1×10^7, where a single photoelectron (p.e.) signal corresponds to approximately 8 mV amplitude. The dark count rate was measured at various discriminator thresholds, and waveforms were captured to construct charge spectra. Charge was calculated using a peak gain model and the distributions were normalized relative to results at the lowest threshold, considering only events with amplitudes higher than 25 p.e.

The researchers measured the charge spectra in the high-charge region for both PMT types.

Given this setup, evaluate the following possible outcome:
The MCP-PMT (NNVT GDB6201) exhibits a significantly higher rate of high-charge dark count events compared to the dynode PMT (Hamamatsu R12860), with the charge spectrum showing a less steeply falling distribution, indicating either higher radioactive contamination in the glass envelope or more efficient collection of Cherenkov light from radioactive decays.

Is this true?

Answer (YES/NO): NO